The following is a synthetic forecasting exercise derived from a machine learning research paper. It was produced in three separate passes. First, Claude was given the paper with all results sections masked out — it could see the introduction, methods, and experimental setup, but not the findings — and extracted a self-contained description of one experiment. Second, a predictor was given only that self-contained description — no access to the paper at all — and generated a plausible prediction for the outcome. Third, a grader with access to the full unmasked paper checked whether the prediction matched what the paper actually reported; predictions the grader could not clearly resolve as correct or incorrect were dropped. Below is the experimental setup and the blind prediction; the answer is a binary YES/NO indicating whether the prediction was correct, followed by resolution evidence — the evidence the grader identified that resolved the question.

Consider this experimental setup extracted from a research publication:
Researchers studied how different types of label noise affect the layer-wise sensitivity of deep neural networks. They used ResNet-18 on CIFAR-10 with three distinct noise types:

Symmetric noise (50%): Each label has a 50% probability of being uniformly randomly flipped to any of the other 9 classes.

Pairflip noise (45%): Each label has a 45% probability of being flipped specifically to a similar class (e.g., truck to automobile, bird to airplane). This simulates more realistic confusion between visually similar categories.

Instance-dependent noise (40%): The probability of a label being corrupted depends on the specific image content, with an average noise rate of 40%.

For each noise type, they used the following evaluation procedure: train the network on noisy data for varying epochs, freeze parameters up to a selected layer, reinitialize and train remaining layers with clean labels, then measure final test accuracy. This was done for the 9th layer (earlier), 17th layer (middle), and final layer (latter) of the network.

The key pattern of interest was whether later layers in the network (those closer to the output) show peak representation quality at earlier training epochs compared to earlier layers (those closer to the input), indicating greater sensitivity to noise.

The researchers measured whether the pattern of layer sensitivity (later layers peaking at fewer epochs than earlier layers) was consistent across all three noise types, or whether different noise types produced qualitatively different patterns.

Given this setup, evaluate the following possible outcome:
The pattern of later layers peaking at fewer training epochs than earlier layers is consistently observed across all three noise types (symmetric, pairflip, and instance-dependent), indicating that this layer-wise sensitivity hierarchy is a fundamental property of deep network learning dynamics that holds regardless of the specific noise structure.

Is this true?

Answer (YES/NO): YES